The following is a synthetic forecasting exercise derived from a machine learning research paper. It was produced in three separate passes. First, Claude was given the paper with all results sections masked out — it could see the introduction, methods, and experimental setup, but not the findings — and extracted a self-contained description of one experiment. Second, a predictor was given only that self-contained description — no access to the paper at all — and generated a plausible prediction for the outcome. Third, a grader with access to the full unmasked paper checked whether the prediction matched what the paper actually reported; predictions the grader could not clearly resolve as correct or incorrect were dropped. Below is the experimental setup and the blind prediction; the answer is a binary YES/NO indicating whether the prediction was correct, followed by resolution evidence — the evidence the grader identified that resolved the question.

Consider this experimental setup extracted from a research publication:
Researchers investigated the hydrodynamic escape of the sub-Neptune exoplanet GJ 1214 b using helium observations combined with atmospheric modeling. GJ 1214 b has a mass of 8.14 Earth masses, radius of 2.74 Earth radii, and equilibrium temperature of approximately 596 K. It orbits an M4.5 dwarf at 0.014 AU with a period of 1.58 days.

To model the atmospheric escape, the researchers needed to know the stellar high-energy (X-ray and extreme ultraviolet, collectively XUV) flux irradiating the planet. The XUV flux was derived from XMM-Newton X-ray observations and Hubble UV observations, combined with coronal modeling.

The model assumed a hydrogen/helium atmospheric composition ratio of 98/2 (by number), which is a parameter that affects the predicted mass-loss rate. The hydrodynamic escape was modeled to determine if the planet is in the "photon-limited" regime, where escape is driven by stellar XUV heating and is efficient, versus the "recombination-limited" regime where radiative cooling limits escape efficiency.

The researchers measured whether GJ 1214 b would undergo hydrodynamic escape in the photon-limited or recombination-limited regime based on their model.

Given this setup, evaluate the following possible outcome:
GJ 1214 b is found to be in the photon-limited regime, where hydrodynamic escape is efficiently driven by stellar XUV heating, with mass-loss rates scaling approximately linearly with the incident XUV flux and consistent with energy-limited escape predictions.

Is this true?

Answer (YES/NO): YES